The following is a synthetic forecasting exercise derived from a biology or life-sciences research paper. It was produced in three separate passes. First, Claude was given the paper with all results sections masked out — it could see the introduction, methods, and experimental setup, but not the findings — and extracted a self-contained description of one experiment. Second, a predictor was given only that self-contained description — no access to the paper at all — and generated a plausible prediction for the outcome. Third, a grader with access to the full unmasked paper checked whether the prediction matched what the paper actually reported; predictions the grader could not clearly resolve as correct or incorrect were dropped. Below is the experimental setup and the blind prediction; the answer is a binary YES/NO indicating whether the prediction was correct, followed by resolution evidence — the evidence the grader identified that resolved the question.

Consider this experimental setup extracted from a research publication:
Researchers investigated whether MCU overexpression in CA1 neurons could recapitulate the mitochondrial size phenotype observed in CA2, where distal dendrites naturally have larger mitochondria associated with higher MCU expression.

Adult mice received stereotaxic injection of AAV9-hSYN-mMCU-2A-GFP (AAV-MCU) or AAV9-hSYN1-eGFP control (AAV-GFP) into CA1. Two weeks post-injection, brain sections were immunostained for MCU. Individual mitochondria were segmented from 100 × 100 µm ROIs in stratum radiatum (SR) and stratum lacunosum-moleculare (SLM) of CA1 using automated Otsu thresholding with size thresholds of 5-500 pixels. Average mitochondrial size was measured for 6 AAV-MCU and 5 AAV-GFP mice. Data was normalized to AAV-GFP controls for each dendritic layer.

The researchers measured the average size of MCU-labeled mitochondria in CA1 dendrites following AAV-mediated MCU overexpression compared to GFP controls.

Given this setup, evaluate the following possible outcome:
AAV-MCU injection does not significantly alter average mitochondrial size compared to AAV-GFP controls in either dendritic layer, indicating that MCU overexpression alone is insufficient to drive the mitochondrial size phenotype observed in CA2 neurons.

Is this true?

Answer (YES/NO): NO